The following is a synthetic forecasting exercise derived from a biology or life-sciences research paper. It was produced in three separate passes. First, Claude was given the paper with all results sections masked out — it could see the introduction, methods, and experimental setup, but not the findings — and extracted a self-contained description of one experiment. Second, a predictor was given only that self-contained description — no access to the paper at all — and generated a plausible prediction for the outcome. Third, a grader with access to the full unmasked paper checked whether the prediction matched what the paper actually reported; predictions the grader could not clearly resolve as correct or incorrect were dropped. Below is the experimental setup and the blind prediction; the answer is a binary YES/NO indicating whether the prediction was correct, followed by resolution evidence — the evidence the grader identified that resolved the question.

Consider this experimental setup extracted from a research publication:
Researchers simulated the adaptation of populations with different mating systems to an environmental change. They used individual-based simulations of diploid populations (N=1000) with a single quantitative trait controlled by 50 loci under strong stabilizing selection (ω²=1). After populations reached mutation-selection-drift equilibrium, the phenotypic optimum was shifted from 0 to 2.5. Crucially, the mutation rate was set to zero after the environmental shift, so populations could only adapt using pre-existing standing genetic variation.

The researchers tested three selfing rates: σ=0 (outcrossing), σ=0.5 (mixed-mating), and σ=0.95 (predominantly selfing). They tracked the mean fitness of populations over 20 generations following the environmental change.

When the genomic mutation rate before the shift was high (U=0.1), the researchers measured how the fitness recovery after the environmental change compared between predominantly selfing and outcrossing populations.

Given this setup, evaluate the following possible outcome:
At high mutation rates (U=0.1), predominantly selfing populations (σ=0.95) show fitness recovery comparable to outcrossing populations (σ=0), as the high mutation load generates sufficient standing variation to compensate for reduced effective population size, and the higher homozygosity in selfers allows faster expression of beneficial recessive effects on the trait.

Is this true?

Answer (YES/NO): NO